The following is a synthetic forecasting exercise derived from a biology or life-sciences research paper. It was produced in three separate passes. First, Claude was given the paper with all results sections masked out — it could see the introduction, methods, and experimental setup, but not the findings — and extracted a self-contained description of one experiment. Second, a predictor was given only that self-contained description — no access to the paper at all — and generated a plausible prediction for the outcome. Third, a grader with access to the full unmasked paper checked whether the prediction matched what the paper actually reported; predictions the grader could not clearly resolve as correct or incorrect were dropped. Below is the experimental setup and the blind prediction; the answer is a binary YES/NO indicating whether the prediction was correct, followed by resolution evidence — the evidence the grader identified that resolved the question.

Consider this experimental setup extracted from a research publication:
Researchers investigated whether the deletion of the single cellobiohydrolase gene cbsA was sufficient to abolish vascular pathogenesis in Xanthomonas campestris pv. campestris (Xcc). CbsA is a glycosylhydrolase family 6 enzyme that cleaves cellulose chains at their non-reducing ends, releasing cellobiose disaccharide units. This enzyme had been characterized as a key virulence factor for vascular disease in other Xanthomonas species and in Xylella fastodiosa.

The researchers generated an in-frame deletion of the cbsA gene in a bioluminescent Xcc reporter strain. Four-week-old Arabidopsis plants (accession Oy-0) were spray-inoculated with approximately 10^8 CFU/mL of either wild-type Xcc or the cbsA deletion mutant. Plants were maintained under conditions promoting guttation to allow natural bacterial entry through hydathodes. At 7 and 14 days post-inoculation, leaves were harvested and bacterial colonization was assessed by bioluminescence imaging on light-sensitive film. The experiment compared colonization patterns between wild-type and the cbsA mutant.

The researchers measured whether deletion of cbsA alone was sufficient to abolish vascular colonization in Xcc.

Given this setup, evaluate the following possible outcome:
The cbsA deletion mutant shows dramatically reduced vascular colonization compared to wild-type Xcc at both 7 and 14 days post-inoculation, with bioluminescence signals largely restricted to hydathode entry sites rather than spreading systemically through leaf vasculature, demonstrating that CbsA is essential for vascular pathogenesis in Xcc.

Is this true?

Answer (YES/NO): NO